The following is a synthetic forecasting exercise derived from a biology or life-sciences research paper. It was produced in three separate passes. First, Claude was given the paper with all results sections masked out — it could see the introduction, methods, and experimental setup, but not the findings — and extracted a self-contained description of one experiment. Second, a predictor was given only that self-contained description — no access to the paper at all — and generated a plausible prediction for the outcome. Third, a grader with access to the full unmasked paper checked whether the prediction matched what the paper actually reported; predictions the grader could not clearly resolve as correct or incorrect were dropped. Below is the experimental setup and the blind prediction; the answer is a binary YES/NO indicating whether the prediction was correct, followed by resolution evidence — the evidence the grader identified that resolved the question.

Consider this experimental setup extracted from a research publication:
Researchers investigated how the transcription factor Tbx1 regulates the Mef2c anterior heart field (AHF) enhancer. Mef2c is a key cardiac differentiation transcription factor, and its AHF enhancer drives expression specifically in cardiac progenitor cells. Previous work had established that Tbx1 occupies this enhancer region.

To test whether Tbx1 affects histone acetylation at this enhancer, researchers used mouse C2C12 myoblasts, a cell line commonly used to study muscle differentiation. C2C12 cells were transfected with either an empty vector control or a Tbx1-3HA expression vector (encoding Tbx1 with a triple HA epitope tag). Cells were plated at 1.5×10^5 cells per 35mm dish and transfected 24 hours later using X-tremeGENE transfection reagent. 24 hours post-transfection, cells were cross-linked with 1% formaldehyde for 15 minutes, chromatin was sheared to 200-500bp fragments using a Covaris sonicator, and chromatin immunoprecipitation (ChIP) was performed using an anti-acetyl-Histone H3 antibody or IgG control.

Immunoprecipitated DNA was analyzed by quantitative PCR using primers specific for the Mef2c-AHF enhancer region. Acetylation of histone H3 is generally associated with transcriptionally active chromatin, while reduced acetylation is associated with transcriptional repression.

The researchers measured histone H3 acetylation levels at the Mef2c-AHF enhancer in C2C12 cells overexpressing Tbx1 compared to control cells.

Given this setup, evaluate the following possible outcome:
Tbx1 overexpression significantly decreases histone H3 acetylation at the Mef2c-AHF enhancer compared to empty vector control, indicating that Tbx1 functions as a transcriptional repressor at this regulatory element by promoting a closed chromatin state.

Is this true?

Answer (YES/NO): YES